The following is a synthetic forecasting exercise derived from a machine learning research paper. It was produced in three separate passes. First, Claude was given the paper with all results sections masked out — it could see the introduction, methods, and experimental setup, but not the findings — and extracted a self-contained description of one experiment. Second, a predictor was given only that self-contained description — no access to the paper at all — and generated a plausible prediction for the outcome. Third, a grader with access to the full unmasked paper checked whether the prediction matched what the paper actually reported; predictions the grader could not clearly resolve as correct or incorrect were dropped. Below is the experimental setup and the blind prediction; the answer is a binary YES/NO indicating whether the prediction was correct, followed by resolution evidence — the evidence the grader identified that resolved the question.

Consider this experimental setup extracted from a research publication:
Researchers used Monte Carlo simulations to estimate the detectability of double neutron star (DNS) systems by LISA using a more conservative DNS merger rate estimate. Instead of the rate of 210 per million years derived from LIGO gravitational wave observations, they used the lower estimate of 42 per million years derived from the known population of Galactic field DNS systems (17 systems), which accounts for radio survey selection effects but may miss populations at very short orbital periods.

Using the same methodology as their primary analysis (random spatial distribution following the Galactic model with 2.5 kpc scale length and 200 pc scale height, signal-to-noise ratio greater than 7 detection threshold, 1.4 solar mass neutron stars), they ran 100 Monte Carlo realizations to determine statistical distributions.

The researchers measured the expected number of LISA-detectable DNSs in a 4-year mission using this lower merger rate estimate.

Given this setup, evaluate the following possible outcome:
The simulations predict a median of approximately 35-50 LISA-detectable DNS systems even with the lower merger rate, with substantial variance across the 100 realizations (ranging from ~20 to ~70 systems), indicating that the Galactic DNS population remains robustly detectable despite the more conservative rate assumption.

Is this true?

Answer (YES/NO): YES